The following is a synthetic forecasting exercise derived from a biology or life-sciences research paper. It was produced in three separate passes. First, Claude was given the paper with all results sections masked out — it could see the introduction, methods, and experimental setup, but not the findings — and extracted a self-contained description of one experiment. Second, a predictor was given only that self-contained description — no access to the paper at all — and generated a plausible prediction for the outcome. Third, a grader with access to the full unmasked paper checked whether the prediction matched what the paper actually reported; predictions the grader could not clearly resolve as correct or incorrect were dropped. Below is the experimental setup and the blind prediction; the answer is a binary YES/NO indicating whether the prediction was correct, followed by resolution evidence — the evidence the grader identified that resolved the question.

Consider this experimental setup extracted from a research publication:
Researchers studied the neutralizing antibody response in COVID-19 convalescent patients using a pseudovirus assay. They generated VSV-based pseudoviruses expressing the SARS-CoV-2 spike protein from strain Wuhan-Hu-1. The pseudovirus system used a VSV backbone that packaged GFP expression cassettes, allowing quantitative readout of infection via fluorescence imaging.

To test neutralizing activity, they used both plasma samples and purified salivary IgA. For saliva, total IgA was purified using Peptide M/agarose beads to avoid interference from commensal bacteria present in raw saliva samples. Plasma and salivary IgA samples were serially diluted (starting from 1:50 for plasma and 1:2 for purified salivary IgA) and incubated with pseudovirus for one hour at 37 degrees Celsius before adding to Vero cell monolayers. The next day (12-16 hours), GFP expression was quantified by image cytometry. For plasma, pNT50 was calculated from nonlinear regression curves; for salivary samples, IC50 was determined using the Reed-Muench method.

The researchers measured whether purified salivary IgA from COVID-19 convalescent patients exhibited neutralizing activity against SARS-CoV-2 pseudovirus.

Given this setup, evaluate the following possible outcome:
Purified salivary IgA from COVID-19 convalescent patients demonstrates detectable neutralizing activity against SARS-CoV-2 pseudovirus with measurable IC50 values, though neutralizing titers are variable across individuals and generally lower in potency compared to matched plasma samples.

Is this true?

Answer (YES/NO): NO